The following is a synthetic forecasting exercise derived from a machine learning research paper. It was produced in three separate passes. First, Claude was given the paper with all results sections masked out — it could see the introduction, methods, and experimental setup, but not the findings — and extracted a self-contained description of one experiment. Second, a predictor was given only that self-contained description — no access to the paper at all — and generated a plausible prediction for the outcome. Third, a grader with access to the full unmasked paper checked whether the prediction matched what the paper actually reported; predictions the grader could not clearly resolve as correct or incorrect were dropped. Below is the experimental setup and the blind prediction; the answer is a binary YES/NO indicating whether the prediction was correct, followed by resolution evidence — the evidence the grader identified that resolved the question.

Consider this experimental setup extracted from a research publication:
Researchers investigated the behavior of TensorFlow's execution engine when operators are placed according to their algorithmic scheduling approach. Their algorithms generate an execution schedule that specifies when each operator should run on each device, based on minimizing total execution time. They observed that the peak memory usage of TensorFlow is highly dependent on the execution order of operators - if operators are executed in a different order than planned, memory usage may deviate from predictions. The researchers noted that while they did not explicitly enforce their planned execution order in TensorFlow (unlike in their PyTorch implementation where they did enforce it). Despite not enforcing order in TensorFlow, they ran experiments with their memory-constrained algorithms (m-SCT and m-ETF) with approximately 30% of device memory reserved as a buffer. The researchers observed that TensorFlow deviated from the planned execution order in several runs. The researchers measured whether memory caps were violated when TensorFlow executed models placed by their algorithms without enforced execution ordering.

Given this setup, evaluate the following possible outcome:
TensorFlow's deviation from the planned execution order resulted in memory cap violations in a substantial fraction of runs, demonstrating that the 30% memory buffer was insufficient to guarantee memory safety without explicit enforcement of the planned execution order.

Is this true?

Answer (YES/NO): NO